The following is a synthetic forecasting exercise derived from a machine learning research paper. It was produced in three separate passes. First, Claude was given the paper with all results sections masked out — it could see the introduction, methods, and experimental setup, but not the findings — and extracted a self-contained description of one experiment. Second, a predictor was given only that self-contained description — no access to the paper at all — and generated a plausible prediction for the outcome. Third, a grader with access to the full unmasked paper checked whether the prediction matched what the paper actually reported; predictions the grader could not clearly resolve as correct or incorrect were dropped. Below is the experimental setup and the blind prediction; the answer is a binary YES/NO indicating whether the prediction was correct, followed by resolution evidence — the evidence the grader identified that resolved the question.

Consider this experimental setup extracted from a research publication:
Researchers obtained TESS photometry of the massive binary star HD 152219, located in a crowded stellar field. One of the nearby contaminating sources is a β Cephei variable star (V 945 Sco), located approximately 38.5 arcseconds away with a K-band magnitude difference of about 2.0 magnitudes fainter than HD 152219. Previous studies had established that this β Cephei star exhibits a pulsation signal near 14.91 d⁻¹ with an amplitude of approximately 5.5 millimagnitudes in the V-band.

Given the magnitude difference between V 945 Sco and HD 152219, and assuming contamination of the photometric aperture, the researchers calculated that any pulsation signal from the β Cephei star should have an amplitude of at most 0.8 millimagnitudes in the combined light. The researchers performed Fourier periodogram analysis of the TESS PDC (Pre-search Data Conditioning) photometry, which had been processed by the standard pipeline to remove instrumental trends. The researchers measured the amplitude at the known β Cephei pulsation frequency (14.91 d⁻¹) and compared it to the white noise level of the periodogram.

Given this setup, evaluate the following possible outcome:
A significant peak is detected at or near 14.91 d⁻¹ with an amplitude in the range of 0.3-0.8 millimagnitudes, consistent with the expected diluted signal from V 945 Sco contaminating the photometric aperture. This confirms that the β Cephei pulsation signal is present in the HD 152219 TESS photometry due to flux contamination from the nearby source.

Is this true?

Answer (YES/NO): NO